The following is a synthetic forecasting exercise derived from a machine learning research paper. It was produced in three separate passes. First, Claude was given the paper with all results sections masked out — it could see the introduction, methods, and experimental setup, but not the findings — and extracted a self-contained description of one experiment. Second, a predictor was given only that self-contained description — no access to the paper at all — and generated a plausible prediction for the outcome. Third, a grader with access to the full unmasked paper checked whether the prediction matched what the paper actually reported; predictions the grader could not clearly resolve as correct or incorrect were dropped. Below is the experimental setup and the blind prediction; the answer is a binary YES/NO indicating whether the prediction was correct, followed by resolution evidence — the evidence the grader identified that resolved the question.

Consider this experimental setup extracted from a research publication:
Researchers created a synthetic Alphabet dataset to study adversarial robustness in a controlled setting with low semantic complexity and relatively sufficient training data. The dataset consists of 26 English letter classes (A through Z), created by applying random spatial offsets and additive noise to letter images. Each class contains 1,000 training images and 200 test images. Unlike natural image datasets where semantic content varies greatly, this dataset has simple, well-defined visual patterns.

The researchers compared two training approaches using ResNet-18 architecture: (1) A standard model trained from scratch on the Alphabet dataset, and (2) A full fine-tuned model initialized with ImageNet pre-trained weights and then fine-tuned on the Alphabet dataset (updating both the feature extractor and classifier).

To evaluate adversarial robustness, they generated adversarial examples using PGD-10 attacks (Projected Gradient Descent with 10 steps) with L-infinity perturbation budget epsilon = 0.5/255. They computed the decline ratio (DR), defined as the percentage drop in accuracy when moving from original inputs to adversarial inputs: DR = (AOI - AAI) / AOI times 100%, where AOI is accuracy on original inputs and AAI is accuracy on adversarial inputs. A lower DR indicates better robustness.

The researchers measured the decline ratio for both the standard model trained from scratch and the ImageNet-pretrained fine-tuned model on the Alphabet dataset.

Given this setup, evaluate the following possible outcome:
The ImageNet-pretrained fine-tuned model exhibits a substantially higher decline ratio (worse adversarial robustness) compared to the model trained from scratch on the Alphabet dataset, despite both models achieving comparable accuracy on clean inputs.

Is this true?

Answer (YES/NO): YES